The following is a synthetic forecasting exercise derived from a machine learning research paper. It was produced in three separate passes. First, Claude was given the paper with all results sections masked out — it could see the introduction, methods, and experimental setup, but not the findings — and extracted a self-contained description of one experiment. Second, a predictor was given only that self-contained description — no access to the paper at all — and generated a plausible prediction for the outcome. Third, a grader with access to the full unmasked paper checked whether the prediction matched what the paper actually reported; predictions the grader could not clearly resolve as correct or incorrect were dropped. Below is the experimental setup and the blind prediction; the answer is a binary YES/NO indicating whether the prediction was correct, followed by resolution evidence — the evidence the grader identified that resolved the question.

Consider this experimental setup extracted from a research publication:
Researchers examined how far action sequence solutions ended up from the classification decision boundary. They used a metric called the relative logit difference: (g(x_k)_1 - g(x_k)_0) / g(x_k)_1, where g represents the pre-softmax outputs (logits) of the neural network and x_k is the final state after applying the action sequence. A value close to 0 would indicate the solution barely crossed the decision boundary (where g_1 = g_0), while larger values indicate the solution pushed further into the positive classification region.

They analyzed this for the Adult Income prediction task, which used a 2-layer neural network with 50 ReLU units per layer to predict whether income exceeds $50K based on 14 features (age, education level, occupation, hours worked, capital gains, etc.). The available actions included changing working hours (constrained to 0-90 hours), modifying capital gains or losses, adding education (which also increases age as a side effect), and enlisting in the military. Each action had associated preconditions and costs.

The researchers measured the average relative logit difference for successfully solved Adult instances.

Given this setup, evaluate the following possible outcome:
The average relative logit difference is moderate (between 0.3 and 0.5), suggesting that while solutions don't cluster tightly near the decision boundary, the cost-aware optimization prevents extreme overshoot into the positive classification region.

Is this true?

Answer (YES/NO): NO